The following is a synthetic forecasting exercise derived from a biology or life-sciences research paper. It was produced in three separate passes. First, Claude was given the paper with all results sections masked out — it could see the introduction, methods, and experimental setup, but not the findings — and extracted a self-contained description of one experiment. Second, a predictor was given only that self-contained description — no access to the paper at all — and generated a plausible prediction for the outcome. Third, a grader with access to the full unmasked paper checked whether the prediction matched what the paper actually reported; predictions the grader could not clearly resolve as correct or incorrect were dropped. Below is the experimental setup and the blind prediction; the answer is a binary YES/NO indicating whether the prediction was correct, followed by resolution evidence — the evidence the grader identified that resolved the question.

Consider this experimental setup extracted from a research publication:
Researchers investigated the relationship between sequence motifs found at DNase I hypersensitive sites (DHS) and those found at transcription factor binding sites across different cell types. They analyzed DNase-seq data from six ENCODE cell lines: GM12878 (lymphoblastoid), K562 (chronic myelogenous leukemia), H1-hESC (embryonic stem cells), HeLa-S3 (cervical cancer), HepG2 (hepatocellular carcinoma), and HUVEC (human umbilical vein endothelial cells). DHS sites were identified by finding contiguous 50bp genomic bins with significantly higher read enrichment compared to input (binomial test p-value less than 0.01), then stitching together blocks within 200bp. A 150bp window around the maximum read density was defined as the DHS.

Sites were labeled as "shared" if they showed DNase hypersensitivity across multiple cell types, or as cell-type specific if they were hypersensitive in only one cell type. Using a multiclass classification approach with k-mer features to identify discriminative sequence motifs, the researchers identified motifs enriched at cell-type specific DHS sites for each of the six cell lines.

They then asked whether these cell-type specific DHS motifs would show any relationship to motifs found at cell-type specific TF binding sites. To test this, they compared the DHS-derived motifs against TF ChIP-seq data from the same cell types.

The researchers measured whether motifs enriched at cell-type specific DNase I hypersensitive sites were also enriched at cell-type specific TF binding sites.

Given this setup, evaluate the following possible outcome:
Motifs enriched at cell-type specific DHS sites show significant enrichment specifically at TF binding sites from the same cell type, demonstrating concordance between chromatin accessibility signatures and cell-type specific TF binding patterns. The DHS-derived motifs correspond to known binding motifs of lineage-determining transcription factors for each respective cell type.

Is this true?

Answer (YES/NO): YES